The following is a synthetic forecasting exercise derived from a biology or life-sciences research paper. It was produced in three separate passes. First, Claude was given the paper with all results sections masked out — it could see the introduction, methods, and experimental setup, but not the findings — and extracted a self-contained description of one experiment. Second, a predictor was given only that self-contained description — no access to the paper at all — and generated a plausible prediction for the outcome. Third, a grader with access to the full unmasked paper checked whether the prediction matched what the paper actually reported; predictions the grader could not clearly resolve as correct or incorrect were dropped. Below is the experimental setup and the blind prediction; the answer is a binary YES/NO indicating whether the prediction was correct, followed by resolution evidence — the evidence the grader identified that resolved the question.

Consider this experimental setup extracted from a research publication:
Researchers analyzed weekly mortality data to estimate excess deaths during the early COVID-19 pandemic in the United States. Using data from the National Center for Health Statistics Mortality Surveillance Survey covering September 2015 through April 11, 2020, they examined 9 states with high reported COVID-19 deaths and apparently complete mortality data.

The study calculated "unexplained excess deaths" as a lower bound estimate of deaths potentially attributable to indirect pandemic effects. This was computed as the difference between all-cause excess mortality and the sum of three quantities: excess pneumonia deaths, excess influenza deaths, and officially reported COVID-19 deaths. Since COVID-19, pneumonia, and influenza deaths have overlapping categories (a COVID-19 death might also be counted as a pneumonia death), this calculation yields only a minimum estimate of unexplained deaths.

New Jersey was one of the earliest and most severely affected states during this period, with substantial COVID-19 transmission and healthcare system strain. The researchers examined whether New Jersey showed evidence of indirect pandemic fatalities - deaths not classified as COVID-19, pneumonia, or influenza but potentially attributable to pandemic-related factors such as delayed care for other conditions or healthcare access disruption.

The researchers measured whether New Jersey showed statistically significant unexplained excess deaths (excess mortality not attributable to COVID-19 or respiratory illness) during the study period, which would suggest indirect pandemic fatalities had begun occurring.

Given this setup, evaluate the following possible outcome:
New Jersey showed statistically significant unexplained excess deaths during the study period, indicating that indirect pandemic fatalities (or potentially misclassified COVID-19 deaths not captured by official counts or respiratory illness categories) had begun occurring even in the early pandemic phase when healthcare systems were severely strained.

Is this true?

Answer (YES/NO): YES